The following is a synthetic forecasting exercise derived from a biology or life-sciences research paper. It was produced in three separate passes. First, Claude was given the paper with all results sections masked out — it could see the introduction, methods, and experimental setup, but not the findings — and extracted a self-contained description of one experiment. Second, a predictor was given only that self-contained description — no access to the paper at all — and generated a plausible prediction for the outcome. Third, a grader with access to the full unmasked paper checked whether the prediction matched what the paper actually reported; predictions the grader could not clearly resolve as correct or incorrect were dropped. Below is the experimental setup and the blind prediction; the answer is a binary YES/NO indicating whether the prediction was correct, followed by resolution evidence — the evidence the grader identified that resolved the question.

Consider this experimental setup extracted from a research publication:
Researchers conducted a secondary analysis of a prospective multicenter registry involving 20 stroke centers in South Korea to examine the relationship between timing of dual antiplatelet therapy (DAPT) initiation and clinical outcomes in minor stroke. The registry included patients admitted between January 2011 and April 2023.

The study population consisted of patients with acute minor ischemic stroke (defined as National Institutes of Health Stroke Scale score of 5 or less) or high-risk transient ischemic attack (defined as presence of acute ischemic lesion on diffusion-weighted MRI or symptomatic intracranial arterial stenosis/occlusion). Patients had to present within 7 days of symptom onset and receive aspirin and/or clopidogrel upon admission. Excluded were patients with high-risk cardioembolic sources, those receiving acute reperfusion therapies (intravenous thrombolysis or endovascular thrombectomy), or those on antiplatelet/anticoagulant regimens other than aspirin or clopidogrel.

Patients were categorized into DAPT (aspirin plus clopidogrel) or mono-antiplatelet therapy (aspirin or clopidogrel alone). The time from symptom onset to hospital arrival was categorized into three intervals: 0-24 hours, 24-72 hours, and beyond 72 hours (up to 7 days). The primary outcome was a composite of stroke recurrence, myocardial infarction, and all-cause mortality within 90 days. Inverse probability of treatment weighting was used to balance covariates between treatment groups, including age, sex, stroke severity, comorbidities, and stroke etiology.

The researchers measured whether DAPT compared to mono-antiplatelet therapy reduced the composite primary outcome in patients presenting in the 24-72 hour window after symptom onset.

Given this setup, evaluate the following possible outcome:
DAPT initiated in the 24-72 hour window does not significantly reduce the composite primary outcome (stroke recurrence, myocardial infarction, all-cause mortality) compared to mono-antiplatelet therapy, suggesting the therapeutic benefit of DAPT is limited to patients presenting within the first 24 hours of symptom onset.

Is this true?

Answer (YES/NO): NO